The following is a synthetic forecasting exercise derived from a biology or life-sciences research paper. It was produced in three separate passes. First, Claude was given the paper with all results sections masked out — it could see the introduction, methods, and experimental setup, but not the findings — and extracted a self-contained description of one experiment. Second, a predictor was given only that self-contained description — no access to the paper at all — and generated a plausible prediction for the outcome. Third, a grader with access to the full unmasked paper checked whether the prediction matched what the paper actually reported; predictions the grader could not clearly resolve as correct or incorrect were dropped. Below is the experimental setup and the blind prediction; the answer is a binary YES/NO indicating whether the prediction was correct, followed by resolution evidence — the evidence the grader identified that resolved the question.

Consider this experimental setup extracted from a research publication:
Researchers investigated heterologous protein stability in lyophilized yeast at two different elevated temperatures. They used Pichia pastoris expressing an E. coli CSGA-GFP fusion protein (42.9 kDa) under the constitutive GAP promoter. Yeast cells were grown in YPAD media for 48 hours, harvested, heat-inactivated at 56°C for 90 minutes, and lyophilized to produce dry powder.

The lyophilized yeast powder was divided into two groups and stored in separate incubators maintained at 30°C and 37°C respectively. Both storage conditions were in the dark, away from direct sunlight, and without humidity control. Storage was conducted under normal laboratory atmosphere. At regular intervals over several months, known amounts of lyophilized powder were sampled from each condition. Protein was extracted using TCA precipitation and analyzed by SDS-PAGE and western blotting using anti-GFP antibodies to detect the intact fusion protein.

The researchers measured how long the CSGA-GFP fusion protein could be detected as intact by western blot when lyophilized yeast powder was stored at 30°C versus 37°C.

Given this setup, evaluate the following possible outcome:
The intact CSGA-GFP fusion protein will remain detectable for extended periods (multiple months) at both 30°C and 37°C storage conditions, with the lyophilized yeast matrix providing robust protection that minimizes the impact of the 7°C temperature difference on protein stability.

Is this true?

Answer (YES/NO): NO